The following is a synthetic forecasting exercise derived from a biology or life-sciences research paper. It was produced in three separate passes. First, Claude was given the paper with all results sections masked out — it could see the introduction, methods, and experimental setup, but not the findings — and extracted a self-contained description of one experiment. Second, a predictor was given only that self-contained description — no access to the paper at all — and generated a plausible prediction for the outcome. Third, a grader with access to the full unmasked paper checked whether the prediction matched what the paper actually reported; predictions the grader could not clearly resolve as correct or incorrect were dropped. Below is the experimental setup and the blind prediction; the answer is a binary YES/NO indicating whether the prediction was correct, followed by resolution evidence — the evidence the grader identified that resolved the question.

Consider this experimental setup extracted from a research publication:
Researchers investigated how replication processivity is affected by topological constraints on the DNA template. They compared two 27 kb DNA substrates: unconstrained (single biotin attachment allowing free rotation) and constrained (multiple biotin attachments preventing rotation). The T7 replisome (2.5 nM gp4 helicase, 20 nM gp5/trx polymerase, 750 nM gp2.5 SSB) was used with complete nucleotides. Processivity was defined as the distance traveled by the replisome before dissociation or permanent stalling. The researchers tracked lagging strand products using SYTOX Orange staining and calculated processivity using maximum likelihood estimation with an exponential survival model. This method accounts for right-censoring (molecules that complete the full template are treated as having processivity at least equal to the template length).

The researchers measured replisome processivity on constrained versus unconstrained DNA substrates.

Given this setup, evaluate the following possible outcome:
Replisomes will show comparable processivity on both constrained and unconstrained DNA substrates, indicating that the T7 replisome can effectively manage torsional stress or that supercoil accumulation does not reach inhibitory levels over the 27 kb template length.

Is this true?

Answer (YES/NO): NO